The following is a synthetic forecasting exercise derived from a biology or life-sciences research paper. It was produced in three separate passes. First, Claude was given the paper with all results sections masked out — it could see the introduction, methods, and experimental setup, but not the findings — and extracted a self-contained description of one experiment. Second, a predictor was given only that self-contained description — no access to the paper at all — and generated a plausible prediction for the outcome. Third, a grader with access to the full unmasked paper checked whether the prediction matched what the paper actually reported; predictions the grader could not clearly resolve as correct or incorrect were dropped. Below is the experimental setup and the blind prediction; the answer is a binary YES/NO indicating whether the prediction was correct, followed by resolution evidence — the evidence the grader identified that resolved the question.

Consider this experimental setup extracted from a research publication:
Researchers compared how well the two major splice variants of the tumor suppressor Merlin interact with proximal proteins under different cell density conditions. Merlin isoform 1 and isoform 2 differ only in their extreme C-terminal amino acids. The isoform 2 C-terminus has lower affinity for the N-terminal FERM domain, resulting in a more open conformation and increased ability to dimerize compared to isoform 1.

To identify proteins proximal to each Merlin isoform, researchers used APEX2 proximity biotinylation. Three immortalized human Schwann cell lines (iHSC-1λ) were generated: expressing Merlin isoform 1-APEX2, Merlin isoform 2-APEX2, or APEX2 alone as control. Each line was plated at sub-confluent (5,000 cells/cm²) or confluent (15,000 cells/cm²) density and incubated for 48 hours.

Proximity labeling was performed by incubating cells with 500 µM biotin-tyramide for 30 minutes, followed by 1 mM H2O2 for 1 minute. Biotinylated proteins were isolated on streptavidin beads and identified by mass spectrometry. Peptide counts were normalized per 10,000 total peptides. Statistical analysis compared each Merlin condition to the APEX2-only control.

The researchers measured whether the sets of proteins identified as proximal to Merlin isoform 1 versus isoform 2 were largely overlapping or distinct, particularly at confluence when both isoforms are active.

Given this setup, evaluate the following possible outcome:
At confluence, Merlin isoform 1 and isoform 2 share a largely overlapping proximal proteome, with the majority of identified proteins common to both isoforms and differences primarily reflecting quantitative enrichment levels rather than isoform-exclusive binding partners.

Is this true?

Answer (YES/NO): NO